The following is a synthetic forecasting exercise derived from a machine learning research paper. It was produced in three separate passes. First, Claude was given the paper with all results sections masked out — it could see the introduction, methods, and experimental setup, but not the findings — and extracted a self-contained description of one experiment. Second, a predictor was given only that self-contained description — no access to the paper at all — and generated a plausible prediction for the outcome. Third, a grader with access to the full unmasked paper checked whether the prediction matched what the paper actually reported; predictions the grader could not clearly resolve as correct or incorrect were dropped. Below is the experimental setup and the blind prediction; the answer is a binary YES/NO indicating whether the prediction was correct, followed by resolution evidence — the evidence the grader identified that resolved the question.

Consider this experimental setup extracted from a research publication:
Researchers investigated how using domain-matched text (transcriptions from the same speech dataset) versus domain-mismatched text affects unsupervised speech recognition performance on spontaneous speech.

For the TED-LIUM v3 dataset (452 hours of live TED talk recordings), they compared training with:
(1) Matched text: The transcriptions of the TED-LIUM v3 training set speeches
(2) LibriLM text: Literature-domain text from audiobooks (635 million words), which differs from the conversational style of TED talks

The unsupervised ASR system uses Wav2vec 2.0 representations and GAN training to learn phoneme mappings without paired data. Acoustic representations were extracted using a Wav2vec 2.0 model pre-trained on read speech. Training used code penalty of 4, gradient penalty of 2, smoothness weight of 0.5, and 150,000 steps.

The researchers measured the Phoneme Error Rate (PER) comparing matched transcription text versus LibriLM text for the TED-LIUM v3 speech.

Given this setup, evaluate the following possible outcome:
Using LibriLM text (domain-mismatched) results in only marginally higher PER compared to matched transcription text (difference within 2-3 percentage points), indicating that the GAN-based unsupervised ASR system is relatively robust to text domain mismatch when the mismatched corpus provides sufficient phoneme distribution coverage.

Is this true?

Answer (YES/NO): NO